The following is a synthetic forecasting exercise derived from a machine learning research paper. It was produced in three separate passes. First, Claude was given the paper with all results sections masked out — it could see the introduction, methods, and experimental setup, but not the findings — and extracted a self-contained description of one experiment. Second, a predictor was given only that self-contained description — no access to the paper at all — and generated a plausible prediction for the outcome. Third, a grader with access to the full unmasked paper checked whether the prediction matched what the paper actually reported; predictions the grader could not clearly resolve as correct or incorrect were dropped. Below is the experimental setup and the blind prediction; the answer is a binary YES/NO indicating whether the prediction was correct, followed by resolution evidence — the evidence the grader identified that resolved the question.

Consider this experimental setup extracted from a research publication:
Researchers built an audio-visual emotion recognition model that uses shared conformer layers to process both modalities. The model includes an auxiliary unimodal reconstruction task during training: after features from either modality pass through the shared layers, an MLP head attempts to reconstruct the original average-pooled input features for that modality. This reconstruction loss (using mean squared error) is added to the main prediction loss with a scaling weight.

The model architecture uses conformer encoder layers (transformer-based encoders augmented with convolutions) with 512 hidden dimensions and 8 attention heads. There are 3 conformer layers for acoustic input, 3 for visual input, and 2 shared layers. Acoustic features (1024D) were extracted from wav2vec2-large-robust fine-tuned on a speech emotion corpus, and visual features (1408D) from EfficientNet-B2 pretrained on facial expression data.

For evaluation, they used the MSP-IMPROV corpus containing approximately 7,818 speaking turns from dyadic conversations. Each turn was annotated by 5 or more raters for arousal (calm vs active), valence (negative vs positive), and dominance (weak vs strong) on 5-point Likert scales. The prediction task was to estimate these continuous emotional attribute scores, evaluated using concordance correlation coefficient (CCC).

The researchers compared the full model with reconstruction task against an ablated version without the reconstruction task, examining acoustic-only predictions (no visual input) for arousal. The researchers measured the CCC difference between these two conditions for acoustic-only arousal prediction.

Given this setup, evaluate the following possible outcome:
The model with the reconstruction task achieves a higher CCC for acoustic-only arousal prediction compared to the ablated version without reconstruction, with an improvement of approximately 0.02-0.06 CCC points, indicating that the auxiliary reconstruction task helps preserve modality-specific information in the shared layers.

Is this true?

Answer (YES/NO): NO